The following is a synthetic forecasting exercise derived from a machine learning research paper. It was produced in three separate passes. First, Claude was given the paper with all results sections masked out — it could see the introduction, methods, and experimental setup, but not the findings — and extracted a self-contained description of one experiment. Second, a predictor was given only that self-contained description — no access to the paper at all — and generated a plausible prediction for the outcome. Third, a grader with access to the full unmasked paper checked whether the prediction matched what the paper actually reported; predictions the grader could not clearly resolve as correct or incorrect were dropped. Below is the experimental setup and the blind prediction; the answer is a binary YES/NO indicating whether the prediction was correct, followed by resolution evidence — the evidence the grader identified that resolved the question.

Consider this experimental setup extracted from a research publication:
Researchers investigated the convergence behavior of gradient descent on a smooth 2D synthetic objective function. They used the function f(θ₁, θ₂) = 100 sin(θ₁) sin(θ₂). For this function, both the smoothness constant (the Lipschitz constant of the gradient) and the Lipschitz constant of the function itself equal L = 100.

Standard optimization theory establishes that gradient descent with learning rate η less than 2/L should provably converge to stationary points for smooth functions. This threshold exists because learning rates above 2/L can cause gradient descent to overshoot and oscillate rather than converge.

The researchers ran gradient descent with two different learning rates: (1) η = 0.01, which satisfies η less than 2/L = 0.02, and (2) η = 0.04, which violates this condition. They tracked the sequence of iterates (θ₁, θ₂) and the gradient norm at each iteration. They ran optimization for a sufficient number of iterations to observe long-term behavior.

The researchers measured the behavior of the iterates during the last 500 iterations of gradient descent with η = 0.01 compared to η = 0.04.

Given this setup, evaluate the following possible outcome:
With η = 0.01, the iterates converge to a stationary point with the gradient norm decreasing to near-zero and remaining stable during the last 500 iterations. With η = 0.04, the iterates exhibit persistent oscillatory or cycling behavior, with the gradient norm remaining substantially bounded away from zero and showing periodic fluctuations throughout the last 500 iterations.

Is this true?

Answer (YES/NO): YES